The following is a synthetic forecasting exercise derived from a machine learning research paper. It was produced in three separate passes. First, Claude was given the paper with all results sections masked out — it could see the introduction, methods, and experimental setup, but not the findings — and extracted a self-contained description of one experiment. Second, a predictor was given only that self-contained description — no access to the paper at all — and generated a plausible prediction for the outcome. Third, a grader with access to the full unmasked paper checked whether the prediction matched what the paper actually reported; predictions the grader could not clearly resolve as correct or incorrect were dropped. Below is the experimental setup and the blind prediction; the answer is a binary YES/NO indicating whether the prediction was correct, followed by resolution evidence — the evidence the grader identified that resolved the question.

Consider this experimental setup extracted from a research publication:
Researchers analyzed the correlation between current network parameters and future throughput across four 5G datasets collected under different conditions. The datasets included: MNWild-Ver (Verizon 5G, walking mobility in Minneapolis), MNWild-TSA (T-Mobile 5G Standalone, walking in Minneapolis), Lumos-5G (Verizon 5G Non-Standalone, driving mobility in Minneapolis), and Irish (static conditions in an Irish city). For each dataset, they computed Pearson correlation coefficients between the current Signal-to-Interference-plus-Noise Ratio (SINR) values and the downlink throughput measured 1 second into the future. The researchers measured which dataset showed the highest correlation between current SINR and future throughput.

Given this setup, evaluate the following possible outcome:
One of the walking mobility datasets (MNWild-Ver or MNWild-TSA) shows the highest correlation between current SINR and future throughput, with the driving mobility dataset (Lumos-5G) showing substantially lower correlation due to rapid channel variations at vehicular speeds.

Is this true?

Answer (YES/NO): YES